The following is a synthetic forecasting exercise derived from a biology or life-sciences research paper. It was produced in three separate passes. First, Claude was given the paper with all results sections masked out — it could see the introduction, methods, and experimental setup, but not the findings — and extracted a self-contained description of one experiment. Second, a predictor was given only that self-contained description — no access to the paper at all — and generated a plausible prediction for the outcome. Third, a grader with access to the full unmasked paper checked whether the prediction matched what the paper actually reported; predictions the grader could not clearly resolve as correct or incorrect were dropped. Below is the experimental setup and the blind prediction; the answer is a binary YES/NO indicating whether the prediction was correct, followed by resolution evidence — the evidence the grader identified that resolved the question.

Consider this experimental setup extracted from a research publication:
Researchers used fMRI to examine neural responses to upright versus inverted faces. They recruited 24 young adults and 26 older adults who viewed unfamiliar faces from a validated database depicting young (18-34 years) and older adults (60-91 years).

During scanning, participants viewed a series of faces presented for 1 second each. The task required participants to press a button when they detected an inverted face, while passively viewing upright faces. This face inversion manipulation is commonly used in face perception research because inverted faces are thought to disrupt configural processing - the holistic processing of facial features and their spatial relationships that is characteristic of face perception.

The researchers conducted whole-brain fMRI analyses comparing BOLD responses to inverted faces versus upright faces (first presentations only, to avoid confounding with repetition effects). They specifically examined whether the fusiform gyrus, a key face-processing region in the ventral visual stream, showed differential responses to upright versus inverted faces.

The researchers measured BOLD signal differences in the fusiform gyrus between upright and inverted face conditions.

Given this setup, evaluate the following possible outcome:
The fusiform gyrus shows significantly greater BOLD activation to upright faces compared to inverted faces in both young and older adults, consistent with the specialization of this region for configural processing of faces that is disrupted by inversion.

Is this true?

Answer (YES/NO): NO